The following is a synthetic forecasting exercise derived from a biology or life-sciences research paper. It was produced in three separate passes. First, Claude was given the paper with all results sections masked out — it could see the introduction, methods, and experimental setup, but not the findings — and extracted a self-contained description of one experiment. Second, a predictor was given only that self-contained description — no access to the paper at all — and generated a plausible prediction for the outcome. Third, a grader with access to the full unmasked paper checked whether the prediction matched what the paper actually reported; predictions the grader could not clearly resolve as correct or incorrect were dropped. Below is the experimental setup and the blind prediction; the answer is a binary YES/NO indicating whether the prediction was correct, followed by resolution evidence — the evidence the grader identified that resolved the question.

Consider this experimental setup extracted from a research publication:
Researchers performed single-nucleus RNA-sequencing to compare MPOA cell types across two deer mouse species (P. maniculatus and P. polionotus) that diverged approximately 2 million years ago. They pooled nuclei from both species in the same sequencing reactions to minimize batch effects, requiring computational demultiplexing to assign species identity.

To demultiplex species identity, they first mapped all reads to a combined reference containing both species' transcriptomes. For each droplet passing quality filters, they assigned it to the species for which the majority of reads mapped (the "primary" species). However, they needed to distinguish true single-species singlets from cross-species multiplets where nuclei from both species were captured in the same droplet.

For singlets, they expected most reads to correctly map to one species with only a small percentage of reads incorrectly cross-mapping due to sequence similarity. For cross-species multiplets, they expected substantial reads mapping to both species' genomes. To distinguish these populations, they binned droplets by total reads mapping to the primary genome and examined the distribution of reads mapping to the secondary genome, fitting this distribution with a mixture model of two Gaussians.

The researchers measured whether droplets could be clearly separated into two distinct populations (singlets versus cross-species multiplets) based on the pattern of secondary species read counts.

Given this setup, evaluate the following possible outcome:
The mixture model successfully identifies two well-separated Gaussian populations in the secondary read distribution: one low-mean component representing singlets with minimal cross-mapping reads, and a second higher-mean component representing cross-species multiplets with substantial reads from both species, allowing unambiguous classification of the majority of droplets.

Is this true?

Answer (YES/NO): YES